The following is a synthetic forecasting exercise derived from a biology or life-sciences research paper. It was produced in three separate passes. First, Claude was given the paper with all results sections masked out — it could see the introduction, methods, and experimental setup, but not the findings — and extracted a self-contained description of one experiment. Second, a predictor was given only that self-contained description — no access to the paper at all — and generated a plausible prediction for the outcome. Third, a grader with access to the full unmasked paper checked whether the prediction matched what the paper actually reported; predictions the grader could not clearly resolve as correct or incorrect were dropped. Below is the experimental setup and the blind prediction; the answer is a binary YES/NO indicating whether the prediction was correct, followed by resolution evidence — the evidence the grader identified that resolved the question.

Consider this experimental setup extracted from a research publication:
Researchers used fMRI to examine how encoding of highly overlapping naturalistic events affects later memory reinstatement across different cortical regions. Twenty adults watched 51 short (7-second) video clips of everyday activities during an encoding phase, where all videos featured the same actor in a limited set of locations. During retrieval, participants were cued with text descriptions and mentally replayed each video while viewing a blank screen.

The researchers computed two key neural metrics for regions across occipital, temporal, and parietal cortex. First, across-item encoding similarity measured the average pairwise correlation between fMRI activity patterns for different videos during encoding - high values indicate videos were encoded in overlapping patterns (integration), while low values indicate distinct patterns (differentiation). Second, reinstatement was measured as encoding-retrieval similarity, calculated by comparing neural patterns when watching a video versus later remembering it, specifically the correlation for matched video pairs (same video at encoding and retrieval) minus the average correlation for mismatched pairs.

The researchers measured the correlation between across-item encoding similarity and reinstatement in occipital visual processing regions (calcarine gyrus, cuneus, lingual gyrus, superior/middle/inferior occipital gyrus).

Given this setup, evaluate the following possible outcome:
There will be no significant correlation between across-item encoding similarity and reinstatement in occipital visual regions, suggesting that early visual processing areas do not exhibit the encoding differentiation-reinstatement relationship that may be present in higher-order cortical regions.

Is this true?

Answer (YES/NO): NO